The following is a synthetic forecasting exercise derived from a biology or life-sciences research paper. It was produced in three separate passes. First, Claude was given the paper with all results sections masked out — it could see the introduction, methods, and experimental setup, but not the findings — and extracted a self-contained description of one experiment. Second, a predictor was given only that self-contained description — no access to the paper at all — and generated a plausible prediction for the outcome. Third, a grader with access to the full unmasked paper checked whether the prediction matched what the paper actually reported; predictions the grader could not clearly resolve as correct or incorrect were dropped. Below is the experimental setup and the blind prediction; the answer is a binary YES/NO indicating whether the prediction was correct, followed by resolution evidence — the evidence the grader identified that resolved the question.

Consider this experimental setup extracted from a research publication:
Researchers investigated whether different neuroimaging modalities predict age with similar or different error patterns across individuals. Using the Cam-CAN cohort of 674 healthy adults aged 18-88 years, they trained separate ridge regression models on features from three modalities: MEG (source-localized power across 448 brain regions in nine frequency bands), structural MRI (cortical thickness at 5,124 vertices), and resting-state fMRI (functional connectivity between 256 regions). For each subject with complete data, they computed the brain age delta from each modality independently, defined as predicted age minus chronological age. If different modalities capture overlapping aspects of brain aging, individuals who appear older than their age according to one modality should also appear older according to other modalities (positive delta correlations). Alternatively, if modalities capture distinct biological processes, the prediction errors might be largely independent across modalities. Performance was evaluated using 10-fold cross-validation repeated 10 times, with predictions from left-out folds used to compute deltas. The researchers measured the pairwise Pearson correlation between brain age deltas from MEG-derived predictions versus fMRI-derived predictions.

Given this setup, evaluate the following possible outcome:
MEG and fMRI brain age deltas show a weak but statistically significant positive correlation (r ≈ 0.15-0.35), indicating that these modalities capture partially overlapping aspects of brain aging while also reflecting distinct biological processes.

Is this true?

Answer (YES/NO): NO